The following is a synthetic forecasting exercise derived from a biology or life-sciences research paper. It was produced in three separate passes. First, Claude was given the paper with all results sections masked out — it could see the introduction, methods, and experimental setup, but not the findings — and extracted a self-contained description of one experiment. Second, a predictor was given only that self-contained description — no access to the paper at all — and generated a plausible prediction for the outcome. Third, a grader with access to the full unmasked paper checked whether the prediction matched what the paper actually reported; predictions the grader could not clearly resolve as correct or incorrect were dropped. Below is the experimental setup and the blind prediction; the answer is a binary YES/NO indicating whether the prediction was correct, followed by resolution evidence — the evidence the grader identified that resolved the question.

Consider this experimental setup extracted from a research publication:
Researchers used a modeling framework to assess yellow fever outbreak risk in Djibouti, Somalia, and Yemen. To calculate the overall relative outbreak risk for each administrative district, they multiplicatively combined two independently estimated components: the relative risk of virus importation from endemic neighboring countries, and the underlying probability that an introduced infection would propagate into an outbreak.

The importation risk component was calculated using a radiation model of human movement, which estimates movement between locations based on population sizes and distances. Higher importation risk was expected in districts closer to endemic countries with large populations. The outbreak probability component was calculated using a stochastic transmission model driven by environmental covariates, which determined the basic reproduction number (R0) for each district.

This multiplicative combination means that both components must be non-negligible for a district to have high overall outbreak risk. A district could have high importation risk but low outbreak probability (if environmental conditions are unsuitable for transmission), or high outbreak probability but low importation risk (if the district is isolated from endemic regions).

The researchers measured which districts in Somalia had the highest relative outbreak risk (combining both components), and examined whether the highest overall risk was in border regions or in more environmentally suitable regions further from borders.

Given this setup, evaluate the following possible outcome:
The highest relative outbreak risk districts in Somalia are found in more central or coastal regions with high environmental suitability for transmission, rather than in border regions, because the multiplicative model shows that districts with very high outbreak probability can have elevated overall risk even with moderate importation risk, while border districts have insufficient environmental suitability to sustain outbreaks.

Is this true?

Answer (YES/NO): NO